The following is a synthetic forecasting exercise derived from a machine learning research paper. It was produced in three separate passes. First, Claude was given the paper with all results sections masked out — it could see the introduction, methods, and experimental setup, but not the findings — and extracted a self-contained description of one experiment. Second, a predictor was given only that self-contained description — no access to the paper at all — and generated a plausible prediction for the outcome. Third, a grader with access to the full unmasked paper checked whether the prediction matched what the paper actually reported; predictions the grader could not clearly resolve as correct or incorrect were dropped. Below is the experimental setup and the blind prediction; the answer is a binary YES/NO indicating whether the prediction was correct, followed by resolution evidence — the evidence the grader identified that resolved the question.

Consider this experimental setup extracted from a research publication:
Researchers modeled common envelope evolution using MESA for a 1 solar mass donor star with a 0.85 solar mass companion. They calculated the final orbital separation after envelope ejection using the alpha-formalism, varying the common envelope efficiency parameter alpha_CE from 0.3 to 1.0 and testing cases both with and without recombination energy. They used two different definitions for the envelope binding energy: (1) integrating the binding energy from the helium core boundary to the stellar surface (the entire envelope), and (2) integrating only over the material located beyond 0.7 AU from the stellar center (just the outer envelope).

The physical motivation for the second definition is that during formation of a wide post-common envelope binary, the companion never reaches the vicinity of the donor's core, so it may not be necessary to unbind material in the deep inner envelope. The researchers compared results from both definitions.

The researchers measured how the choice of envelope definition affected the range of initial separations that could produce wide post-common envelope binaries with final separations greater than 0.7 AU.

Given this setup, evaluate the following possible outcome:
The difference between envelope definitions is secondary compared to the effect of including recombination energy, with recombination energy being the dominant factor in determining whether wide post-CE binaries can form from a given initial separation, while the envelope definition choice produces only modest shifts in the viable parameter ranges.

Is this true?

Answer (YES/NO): NO